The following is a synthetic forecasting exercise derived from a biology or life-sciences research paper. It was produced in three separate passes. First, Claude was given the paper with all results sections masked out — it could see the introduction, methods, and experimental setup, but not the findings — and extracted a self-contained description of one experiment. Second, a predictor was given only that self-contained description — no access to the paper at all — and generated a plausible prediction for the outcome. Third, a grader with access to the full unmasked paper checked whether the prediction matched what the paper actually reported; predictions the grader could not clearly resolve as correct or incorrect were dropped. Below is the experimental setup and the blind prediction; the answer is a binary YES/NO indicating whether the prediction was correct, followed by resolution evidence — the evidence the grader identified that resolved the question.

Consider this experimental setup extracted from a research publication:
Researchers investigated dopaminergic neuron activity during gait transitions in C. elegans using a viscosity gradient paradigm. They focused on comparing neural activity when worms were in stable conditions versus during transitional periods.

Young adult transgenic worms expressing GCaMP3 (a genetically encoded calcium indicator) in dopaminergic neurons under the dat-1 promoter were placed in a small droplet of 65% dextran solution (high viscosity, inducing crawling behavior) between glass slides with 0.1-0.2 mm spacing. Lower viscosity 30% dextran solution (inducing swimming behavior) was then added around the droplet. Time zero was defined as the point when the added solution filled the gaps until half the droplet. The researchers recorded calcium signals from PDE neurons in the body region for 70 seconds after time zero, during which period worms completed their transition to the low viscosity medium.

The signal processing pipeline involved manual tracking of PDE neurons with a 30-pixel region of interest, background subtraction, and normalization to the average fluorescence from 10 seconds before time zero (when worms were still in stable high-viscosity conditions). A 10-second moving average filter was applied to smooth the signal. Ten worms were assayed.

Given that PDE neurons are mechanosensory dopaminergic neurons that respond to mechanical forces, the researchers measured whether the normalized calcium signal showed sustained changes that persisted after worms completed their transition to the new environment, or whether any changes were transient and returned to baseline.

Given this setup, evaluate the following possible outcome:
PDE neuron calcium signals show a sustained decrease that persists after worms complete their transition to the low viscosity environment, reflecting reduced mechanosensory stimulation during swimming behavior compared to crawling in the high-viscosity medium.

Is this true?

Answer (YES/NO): YES